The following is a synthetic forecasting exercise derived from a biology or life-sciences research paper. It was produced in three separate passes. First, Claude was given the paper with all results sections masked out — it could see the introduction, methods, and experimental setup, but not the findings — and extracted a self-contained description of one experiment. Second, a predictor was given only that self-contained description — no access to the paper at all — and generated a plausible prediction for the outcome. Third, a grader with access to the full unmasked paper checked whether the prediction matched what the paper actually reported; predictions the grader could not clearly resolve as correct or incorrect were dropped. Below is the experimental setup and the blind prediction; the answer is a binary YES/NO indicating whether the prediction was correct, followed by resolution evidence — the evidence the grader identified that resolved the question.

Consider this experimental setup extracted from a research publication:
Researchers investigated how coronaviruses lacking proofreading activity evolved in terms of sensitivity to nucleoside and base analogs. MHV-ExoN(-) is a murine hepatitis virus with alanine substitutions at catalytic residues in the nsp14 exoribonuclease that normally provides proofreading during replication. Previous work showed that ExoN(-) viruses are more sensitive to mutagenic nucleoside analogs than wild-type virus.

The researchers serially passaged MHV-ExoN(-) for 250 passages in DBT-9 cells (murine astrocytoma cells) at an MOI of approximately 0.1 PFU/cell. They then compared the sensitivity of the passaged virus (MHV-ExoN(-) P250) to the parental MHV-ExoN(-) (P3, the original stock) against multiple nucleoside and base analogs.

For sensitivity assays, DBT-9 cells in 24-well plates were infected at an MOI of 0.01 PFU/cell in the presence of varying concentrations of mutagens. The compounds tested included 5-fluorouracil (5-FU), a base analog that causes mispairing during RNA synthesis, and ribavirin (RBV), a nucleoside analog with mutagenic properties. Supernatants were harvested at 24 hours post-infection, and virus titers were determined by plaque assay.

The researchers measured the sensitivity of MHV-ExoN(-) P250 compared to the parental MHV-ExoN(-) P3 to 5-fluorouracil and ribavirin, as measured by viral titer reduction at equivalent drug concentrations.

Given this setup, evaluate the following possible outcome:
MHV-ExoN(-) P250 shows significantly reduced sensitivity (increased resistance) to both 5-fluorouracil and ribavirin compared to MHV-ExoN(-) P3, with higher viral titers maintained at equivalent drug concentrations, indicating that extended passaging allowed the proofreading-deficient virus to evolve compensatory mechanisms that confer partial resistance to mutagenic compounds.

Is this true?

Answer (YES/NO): YES